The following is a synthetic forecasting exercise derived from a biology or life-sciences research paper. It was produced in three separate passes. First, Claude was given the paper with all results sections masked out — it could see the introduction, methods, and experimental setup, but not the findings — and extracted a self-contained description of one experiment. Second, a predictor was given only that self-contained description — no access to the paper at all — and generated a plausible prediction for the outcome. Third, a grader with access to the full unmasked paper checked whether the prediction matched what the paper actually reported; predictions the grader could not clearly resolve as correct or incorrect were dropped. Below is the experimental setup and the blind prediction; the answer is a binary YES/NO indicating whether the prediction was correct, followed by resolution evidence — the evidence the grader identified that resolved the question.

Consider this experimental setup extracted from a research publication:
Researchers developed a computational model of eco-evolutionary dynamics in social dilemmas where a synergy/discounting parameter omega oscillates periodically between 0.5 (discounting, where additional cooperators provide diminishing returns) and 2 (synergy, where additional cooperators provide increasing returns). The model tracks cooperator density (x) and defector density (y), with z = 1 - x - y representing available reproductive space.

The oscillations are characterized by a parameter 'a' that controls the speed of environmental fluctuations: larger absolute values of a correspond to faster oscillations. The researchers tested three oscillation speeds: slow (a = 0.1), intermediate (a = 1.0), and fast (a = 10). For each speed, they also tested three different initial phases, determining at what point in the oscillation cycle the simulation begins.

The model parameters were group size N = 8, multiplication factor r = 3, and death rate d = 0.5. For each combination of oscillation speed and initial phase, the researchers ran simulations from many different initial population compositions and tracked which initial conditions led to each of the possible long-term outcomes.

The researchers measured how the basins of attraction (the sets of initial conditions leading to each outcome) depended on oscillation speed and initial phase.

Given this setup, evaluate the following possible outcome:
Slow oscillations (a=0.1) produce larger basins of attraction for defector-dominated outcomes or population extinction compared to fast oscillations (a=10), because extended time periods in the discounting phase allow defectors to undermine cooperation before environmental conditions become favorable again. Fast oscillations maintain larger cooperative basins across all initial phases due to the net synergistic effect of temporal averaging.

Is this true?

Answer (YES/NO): NO